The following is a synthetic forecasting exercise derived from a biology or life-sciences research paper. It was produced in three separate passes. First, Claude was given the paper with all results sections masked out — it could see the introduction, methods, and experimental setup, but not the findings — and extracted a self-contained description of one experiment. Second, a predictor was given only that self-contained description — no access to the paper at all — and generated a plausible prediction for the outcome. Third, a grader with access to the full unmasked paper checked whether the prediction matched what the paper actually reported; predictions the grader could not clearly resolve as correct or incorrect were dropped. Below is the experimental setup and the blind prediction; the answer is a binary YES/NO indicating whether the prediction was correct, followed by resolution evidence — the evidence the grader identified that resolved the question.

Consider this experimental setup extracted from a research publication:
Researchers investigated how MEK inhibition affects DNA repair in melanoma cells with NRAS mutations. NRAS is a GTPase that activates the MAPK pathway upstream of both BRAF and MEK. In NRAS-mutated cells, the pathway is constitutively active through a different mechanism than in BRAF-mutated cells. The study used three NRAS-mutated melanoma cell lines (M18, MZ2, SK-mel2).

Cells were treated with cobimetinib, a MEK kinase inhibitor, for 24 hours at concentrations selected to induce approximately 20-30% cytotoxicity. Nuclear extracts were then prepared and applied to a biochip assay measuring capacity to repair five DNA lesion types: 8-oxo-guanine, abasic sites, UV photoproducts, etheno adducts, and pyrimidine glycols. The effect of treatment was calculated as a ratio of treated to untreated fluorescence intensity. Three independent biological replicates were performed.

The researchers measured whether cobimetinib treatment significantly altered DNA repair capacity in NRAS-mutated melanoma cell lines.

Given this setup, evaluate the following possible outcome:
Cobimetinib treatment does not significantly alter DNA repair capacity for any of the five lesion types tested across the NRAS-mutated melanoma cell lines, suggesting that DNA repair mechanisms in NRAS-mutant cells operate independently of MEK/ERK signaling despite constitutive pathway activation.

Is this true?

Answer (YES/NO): NO